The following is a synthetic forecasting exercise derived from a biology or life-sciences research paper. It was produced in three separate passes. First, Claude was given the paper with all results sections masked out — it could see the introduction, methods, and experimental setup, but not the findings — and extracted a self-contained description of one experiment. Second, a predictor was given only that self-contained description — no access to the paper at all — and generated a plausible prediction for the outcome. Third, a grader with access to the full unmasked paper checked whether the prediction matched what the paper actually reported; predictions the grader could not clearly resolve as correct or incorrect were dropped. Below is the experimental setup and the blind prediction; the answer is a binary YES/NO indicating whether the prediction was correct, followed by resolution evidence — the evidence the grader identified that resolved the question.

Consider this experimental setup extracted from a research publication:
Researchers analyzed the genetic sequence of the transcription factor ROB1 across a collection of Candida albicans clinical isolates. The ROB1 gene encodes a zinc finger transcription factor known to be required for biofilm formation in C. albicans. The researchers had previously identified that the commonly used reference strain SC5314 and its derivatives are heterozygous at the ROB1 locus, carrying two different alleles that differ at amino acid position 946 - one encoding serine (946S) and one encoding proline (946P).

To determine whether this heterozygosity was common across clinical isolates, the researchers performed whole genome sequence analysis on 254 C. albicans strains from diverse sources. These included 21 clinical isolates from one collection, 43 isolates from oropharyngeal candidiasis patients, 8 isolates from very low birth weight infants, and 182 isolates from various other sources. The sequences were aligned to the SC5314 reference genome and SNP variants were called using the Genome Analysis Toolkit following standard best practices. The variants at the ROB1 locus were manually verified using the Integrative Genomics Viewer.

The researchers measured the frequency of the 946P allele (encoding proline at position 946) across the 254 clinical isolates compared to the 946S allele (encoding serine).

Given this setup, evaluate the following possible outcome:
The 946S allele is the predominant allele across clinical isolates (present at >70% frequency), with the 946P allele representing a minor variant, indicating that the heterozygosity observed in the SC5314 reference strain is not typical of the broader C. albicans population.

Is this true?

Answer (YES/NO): NO